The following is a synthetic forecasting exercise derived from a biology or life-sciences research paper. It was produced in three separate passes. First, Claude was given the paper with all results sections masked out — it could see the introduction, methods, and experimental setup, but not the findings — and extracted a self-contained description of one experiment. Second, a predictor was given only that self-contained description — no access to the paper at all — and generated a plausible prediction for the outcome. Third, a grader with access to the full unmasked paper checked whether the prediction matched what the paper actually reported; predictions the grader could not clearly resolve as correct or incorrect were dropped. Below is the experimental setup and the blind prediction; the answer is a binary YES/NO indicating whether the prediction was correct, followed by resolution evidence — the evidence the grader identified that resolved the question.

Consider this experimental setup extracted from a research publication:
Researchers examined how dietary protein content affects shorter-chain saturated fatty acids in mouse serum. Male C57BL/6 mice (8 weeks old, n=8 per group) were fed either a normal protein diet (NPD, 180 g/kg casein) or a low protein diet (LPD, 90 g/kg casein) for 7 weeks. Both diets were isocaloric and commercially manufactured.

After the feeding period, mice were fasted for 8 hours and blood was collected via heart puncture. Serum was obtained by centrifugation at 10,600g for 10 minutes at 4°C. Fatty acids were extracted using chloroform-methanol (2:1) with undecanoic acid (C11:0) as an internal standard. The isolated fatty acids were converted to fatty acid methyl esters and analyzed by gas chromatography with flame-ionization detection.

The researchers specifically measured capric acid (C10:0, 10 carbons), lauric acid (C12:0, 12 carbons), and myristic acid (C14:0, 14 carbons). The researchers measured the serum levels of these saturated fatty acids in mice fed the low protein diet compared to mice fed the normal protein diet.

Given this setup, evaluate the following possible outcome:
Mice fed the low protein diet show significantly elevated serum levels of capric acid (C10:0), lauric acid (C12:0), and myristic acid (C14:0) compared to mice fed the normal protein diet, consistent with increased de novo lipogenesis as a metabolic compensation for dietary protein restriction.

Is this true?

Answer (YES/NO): NO